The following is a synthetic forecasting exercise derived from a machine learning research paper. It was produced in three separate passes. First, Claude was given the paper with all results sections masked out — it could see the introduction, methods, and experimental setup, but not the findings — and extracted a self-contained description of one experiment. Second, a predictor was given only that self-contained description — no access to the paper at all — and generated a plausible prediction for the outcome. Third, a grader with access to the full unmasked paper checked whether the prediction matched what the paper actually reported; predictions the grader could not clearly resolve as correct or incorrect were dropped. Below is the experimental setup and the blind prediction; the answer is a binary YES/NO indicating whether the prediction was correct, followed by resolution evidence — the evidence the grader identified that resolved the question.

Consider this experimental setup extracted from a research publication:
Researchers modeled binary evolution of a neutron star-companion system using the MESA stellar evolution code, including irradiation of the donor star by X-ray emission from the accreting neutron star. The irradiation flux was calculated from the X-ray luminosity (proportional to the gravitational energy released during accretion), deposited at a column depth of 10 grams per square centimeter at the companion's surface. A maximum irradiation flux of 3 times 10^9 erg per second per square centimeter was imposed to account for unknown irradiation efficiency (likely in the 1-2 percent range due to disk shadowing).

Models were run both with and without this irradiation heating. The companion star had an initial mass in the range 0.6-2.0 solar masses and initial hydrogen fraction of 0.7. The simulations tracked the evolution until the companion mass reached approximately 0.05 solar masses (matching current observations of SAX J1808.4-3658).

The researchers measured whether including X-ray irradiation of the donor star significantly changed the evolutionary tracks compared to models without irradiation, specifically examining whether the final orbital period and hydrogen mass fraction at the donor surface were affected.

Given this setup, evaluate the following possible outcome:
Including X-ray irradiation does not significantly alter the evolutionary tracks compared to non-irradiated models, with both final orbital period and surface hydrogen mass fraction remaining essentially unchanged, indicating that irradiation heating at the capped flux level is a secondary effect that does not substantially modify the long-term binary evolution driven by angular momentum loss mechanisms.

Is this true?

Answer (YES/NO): NO